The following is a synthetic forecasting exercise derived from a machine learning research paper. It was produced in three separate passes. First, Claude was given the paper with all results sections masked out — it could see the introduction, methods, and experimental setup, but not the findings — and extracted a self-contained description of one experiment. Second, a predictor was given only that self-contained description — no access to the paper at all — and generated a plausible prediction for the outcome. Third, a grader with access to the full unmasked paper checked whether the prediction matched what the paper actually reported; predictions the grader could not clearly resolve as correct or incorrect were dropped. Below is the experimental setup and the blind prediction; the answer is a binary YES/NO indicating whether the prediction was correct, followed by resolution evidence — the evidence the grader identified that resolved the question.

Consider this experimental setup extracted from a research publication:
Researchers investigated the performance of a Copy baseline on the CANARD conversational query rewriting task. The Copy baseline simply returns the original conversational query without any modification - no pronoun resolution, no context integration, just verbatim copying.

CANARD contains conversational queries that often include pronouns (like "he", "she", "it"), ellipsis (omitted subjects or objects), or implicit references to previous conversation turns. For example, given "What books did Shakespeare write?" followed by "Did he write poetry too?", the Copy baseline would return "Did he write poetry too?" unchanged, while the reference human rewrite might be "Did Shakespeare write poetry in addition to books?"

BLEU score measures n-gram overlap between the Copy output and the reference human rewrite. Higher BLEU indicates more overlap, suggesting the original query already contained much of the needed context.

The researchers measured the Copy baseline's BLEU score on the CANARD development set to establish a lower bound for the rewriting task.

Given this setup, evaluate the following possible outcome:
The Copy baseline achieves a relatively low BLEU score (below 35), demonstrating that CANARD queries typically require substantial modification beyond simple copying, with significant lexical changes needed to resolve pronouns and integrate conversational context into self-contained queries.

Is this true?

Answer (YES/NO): YES